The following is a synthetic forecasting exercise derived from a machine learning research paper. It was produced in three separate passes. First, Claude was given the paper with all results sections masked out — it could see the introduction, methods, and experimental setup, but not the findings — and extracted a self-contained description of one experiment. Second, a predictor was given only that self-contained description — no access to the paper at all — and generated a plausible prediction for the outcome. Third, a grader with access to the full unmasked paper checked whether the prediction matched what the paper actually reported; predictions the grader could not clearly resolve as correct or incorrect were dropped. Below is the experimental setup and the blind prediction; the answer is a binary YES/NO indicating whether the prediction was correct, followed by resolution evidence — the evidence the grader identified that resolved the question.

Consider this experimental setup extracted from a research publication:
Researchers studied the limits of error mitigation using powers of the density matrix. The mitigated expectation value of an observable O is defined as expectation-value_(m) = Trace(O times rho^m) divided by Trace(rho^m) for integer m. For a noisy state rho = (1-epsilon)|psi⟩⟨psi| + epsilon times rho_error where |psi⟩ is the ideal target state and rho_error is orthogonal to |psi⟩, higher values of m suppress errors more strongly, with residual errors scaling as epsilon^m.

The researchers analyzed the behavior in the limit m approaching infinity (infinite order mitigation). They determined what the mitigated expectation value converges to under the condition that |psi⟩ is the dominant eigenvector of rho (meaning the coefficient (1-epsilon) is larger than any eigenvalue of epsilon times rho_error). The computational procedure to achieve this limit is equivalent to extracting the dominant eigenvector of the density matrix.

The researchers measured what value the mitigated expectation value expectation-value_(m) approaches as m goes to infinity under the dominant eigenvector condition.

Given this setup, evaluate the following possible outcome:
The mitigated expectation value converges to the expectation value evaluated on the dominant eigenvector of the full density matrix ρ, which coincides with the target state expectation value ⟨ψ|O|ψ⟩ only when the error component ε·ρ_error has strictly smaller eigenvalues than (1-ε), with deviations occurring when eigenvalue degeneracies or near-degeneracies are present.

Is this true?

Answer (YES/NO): YES